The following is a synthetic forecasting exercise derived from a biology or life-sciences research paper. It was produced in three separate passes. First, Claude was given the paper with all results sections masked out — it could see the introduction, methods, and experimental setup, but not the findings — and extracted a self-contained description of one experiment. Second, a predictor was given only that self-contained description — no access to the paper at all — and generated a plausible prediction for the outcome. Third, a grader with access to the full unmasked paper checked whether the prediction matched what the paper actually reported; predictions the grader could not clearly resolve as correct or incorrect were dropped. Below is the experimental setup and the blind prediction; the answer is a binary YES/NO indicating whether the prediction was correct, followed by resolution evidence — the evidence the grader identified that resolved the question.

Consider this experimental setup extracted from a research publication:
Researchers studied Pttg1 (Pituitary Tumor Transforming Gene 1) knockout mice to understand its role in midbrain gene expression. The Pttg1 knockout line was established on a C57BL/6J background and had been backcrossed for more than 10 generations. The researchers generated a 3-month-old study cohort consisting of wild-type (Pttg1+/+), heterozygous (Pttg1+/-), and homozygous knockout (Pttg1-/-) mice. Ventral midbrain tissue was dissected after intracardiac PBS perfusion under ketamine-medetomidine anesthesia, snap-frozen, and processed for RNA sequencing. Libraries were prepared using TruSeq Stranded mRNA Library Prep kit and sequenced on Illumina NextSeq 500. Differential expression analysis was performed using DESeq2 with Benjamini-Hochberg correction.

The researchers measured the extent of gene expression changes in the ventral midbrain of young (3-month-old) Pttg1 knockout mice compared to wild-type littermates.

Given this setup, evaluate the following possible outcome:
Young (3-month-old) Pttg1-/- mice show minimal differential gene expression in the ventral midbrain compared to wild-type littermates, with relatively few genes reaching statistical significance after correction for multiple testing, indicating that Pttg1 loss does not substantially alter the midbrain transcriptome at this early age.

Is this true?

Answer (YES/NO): YES